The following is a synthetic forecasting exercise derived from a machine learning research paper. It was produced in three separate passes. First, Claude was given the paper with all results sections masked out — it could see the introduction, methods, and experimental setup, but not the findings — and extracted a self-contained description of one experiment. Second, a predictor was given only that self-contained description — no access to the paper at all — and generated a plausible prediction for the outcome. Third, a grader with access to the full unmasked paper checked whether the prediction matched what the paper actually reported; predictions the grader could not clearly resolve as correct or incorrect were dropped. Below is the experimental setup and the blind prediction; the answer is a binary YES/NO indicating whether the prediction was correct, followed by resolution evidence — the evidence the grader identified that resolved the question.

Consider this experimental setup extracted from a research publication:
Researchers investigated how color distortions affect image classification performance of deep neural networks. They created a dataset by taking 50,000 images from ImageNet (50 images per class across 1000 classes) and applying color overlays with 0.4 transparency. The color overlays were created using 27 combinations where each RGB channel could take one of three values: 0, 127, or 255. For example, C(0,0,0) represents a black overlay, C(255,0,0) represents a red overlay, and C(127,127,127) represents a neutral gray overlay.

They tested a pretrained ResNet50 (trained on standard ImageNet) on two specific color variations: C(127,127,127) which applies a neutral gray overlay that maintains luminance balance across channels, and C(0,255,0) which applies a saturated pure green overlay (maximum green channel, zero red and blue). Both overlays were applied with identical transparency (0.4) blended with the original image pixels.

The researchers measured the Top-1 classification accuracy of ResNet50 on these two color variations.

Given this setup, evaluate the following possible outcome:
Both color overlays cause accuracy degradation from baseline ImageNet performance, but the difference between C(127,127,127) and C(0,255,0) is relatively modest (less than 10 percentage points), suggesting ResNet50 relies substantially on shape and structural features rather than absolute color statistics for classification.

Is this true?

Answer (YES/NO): NO